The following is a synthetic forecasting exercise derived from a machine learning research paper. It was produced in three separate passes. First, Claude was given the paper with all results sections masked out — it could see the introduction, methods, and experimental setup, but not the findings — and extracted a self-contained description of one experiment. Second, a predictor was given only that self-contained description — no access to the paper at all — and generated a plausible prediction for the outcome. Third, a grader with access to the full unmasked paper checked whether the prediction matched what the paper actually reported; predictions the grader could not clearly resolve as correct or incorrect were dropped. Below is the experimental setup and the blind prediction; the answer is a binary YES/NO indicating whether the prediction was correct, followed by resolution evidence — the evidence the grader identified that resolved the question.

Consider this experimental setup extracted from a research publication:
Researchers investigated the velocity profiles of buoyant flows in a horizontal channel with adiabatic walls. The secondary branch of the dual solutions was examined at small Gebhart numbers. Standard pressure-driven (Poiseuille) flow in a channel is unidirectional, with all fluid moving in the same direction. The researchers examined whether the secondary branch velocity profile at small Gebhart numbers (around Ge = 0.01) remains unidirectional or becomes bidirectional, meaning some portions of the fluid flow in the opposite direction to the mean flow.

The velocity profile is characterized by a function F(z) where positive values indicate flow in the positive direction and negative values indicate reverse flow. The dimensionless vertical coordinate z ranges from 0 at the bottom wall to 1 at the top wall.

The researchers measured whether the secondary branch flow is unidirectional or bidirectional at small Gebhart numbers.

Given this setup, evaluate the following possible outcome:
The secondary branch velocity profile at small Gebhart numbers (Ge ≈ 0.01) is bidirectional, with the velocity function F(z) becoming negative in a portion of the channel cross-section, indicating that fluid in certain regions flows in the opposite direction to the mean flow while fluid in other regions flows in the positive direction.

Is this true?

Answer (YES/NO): YES